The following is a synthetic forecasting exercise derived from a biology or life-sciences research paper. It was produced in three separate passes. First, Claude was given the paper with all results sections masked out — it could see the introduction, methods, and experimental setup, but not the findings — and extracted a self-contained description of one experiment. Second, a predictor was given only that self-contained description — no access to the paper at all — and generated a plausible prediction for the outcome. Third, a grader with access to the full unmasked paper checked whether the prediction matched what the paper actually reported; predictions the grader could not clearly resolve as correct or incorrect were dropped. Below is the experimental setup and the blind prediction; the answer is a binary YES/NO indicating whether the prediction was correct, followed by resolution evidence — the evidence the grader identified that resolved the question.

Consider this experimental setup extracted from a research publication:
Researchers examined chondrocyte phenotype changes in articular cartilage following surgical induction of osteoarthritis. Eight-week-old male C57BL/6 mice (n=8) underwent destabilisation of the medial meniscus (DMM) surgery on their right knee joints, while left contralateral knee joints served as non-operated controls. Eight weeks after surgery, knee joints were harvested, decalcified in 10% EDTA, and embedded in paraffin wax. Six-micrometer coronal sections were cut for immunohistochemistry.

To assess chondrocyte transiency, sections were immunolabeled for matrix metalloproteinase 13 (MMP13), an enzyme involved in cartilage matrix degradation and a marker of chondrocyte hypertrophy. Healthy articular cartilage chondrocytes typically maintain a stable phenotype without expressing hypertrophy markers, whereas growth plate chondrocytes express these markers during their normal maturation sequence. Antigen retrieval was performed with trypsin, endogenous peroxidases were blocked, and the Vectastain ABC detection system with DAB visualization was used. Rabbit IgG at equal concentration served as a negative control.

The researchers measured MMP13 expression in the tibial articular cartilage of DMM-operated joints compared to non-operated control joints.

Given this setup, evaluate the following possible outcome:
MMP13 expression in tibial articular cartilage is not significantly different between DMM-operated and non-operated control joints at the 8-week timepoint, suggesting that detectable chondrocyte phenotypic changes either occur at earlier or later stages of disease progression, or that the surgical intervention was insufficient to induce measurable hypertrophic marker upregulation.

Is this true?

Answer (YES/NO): NO